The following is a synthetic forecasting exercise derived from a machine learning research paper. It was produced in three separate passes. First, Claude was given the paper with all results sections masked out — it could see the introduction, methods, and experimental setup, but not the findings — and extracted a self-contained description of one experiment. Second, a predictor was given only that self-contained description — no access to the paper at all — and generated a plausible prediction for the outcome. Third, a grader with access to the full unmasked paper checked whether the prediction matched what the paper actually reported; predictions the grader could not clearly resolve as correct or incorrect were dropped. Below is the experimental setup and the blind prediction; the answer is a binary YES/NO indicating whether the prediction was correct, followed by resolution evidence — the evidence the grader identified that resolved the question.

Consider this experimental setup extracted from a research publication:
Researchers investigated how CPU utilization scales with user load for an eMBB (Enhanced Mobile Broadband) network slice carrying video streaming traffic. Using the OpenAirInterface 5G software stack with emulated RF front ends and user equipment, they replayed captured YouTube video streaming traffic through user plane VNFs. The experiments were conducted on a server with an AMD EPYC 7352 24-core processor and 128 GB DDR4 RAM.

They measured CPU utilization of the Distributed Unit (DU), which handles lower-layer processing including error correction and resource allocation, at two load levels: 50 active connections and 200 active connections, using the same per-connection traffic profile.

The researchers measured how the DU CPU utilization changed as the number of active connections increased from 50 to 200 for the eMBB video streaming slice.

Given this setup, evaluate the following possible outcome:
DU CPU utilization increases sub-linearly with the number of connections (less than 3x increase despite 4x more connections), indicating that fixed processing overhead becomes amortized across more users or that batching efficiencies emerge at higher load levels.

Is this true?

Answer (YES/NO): YES